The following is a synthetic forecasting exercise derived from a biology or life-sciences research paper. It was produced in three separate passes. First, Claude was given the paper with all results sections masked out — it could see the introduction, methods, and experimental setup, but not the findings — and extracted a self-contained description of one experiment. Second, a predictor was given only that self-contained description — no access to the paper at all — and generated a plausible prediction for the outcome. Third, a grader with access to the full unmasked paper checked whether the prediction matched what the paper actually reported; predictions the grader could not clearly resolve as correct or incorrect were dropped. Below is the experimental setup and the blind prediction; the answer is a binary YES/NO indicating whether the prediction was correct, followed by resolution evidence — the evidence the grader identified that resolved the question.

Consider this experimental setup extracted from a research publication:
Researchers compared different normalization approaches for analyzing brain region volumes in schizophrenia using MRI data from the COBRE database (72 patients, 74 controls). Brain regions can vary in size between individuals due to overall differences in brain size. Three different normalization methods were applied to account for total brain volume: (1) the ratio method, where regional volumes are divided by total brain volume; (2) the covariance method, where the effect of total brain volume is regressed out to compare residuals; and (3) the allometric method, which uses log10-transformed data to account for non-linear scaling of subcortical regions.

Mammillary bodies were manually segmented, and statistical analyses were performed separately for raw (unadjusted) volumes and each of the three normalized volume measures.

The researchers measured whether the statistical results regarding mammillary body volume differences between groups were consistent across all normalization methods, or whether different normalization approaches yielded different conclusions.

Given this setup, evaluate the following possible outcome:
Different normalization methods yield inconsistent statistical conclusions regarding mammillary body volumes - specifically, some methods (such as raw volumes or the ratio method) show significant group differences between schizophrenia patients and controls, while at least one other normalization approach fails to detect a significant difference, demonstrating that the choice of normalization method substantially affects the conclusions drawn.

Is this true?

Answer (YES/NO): NO